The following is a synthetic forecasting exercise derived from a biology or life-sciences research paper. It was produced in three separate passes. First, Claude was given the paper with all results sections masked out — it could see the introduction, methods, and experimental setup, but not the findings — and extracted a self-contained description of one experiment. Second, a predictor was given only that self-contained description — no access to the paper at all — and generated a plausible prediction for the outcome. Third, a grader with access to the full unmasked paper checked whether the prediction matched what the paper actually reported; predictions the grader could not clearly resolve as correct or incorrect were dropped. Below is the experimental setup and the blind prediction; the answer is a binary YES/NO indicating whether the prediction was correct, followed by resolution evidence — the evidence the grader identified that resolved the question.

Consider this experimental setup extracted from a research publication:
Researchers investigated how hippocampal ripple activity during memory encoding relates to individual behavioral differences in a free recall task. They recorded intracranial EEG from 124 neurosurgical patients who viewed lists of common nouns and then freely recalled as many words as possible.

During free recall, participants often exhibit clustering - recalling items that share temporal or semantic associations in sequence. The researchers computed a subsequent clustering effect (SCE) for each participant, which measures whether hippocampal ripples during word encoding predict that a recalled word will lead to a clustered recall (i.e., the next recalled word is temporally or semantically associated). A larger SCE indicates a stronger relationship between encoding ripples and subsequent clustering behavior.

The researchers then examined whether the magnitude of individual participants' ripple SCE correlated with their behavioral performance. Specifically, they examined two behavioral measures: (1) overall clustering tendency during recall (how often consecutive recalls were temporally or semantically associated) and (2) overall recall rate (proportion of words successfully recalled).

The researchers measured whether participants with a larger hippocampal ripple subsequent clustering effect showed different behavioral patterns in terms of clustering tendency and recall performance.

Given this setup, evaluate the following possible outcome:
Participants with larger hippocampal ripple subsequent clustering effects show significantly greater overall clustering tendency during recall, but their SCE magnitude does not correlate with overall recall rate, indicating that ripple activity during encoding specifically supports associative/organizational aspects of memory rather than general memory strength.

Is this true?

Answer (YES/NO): NO